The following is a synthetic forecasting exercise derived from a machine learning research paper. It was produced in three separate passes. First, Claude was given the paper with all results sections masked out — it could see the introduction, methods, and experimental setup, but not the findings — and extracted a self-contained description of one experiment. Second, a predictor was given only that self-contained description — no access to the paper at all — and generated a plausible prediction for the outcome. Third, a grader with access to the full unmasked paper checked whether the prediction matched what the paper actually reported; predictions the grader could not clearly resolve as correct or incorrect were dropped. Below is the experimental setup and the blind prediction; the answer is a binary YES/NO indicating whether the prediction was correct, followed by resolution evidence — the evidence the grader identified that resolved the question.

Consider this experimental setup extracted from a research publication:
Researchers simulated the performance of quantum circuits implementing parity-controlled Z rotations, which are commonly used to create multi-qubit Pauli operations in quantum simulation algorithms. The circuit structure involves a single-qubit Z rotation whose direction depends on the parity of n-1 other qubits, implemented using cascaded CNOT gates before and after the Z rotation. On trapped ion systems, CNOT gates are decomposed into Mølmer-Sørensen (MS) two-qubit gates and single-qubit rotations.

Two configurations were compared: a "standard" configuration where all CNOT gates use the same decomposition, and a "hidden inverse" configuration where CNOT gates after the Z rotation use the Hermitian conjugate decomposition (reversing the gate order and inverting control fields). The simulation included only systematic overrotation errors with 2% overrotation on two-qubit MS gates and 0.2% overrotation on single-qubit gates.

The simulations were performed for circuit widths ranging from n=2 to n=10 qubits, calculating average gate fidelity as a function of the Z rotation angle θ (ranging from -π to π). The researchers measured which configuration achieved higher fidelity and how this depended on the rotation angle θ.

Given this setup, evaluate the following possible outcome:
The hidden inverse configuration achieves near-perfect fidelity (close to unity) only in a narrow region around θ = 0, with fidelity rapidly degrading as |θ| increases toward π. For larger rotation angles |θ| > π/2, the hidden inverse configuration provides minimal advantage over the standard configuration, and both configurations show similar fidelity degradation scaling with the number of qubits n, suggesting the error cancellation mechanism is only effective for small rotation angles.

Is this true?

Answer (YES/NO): NO